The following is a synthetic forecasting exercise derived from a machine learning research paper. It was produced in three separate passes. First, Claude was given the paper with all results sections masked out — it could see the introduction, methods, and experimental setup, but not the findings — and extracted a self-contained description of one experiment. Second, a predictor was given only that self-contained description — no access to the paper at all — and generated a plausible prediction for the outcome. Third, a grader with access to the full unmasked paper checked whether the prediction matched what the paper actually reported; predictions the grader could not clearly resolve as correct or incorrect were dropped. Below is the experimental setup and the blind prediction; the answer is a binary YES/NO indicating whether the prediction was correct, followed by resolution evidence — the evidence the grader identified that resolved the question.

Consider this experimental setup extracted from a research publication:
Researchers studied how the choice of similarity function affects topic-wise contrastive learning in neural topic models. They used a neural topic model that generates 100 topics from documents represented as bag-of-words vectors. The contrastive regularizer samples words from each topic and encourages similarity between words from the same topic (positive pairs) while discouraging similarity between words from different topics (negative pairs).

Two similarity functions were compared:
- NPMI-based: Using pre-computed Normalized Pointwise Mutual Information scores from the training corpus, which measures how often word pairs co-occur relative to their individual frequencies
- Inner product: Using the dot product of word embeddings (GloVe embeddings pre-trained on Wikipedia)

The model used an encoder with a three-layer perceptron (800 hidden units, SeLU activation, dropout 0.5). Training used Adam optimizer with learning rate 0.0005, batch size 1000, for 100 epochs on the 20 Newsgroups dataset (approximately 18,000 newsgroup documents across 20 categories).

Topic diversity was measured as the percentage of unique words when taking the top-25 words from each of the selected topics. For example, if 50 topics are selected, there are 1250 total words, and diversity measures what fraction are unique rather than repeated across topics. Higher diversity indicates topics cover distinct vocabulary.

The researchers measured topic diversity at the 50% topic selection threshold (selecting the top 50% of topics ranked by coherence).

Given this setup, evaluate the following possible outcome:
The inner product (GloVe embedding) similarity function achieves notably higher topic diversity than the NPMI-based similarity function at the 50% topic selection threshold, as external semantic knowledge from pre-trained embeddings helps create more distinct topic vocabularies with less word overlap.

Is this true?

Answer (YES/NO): NO